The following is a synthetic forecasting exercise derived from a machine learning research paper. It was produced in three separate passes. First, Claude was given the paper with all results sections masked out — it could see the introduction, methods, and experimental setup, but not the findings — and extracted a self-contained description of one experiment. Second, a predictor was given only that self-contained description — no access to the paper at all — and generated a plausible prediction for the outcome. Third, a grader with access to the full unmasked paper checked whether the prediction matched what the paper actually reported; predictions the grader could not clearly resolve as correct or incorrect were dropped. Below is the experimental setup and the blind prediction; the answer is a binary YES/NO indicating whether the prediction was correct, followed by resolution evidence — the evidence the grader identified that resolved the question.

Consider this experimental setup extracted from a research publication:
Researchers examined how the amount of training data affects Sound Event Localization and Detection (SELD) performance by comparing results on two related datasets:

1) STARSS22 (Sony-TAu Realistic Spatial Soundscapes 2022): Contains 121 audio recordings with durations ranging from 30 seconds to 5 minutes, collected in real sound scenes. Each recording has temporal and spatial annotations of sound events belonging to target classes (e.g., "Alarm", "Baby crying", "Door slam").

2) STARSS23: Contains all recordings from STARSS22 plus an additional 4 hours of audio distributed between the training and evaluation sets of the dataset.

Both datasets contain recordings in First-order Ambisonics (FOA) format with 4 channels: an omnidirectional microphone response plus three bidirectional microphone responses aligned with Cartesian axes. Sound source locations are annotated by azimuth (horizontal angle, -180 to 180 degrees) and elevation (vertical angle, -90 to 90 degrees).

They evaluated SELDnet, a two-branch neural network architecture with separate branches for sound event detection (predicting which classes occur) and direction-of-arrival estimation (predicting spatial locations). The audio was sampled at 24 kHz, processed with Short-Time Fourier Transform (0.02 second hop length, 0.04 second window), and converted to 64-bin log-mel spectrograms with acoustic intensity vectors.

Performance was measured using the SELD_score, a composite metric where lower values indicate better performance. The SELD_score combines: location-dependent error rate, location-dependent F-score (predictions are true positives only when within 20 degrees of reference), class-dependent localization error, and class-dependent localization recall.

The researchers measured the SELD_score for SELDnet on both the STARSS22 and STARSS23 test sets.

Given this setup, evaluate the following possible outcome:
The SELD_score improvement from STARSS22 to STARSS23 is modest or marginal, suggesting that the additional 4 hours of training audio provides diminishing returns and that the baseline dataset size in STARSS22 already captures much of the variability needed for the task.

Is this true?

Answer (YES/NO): NO